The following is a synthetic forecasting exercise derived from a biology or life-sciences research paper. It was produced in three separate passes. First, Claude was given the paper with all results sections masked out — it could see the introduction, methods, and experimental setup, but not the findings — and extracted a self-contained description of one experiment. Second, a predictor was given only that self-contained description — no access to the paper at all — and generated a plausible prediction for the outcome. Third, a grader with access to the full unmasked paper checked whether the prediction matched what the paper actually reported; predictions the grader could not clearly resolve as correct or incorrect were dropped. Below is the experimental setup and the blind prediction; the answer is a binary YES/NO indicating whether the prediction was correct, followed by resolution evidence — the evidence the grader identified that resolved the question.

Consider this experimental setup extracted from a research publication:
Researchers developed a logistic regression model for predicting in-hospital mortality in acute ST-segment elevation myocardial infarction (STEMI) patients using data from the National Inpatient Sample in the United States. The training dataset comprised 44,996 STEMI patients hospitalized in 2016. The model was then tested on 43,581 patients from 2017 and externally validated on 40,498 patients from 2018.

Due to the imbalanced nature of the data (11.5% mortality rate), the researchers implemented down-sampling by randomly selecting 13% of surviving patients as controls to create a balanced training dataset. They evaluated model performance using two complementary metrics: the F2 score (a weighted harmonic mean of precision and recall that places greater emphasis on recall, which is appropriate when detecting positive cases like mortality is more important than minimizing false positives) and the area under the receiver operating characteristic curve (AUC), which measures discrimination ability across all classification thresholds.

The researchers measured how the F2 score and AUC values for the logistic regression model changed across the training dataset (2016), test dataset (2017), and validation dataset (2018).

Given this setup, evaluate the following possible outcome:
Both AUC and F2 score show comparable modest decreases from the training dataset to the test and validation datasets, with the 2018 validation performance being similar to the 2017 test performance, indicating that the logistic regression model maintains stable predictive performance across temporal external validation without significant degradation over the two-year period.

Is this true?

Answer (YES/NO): NO